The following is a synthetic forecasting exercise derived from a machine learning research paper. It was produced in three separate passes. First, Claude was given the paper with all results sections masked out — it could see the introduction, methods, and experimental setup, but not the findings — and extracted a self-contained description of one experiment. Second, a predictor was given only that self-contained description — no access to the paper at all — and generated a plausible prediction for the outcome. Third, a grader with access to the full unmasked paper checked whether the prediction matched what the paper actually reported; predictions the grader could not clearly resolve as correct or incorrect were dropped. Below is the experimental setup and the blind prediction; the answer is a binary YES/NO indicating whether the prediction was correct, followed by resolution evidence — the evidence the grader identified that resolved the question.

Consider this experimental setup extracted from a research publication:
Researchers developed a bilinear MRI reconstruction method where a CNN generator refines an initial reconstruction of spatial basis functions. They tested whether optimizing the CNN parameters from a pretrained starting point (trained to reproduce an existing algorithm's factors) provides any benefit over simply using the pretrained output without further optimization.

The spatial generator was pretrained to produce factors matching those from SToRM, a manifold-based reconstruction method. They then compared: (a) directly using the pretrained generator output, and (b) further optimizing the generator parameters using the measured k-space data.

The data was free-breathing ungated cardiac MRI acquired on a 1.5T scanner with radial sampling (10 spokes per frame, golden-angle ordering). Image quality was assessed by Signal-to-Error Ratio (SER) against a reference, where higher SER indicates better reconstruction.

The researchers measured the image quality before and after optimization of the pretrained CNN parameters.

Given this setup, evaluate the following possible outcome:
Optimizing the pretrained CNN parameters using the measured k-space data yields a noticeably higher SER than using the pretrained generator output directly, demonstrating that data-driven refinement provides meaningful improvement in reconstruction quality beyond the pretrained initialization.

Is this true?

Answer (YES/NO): YES